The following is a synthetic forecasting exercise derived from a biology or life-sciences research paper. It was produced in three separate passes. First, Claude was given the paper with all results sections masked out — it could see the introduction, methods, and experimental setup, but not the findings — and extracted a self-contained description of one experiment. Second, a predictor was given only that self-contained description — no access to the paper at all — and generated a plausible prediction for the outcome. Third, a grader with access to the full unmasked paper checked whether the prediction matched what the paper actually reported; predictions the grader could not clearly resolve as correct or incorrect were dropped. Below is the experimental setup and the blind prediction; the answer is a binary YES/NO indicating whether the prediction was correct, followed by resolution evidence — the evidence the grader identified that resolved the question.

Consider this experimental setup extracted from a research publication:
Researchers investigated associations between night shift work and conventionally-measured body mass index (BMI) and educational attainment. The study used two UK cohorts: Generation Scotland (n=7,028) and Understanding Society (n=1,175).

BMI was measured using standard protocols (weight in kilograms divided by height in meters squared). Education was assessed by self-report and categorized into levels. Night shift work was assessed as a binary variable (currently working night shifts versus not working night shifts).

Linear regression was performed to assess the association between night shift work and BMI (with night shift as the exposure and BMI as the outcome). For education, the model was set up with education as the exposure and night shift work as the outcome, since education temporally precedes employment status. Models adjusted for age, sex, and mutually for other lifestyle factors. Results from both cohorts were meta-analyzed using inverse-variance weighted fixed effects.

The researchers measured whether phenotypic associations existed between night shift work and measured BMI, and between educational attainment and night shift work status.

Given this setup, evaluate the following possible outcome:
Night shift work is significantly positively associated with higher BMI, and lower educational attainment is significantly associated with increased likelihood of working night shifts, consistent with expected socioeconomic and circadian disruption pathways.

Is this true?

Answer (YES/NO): YES